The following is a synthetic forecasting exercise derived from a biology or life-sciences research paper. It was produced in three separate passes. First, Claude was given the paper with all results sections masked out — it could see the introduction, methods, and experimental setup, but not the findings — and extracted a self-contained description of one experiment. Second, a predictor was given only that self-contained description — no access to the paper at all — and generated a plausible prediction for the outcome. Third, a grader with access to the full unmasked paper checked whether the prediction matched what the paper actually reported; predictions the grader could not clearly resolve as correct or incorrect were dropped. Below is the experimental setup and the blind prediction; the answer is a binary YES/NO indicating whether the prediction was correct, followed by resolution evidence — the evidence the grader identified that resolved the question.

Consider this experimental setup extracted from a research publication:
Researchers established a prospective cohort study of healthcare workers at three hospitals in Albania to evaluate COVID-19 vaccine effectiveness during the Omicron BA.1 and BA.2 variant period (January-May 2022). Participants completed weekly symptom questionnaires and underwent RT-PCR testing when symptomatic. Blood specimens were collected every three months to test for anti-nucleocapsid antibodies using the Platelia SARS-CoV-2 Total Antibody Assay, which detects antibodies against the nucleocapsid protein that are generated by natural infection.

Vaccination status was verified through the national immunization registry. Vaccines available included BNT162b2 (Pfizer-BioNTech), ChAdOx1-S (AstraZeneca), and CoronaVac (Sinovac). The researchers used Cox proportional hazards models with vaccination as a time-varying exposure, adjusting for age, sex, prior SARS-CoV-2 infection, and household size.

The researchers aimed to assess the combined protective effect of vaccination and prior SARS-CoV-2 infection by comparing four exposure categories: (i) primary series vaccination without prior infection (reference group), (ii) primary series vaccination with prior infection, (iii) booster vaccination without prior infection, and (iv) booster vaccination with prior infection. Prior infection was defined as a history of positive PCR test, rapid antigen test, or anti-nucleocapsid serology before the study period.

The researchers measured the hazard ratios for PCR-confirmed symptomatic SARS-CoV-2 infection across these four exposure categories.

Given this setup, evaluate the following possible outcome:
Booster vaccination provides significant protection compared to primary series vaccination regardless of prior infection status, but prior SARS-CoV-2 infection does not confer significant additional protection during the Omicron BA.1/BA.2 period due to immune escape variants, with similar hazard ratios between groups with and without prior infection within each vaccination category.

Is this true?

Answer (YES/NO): NO